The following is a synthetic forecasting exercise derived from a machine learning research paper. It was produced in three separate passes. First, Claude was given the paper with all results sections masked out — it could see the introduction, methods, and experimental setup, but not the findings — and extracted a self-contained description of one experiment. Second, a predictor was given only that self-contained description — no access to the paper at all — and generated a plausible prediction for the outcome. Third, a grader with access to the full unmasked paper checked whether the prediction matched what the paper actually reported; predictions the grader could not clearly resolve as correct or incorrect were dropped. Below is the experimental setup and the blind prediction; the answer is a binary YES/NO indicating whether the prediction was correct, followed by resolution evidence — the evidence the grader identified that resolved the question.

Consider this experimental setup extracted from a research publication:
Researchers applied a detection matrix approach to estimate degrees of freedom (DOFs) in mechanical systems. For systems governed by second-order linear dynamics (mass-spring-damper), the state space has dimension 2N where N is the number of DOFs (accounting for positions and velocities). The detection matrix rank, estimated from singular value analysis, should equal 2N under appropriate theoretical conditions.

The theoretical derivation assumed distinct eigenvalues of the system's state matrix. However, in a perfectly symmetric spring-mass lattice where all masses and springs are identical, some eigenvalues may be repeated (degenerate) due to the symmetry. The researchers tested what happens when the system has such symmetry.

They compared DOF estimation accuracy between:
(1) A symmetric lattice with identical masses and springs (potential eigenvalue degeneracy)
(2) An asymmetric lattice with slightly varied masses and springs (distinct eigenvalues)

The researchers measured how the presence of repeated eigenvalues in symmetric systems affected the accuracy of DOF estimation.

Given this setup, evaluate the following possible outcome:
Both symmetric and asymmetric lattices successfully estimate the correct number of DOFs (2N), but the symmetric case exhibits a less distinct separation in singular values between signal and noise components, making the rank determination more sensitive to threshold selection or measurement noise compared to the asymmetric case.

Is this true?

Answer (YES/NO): NO